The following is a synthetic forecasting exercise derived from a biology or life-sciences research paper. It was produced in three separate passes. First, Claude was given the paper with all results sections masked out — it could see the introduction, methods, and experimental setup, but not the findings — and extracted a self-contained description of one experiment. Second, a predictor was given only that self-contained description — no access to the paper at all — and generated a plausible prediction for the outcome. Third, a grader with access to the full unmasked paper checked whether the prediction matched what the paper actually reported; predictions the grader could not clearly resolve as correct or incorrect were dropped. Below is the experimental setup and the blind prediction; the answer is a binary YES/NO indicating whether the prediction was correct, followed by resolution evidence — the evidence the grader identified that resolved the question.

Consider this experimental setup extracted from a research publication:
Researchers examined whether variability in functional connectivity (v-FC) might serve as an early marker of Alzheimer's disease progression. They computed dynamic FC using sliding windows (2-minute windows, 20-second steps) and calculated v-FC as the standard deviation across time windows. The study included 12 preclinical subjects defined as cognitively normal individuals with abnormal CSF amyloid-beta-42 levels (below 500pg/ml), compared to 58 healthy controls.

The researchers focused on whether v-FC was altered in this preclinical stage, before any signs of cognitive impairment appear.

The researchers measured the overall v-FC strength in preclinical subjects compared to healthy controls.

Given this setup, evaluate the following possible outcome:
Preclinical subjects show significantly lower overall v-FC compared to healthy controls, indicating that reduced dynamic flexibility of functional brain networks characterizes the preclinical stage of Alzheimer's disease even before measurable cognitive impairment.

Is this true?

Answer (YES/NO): NO